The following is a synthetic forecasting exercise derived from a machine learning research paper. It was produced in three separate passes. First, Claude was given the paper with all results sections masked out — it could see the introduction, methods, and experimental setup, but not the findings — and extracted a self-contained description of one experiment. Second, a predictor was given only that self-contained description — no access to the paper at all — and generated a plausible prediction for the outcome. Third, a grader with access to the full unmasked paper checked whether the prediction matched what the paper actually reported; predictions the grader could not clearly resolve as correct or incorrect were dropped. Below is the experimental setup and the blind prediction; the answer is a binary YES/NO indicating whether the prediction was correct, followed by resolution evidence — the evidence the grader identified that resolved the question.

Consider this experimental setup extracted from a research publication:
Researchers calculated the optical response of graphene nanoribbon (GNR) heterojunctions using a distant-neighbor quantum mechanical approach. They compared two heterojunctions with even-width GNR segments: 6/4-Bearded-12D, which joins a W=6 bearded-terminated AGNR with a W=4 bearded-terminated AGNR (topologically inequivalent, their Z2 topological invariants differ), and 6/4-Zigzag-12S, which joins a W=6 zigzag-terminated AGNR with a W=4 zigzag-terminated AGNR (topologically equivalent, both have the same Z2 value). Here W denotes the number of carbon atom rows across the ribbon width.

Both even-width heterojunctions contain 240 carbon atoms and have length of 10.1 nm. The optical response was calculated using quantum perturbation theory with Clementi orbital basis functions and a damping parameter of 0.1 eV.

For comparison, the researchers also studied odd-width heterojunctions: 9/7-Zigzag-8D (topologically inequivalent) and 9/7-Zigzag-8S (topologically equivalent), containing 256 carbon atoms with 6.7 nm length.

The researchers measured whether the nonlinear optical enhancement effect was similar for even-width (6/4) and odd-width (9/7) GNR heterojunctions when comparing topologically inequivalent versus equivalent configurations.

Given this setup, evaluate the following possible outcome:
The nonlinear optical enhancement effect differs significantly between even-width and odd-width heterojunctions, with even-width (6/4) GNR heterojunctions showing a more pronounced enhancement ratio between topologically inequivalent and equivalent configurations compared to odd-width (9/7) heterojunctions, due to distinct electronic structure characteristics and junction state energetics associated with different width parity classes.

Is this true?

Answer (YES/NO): NO